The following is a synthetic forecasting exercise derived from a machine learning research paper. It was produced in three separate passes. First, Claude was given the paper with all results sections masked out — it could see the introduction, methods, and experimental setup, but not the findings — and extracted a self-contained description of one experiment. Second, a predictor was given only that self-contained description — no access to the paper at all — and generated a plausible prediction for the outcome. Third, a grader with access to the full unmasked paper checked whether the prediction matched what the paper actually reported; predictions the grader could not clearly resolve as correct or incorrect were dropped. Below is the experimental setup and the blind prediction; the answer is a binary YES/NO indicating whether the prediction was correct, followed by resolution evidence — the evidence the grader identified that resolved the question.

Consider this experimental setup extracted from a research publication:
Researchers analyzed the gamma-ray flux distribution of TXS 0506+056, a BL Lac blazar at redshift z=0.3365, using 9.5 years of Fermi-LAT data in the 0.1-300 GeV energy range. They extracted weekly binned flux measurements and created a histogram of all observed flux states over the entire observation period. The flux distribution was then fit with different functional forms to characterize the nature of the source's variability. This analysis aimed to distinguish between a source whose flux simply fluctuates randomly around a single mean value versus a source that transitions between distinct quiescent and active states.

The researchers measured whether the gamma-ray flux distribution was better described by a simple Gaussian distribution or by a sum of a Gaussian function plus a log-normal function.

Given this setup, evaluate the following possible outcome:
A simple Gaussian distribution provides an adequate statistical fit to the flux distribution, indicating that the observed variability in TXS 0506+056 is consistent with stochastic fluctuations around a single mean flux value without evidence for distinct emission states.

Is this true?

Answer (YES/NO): NO